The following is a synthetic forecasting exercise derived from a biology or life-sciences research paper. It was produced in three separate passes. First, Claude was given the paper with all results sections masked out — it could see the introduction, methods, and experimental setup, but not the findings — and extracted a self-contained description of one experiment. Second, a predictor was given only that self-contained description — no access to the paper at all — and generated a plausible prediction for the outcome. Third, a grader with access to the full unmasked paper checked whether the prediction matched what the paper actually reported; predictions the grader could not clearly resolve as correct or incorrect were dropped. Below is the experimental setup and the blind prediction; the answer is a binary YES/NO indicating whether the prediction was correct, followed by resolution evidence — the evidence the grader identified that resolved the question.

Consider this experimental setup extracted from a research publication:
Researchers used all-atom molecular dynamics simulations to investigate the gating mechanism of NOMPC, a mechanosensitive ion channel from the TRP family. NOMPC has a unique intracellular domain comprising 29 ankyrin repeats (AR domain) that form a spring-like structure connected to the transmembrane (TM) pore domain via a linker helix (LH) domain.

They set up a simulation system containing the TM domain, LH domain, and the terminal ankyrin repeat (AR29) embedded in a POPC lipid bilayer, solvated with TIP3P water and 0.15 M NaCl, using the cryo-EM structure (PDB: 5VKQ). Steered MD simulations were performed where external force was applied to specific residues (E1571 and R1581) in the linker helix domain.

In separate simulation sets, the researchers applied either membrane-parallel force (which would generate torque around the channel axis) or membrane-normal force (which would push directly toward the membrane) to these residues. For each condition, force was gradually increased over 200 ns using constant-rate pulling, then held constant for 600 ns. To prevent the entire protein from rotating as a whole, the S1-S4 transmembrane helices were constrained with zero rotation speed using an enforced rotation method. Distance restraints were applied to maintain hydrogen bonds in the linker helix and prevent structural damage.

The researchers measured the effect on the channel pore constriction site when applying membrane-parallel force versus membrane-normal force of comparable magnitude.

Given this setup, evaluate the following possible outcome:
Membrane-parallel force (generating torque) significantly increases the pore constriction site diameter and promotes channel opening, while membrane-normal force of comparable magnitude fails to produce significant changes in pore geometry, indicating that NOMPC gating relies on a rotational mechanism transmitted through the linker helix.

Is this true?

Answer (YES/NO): YES